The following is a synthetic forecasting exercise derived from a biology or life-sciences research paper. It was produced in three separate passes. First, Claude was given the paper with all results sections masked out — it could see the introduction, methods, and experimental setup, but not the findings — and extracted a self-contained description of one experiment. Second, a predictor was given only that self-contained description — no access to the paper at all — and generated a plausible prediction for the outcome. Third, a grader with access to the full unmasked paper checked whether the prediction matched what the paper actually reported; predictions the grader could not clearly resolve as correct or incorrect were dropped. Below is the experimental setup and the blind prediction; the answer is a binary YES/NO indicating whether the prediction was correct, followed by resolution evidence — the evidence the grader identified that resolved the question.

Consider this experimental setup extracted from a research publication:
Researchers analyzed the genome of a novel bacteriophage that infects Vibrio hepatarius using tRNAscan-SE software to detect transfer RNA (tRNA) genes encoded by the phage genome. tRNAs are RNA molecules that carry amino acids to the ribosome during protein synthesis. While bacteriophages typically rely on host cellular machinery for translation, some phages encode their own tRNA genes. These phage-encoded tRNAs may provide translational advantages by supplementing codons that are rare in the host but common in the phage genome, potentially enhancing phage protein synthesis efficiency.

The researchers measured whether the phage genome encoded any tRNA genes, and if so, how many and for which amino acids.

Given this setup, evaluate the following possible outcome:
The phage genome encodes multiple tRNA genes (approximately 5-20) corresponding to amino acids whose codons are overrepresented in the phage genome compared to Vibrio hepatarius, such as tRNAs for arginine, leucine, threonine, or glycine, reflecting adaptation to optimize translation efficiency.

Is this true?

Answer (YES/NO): NO